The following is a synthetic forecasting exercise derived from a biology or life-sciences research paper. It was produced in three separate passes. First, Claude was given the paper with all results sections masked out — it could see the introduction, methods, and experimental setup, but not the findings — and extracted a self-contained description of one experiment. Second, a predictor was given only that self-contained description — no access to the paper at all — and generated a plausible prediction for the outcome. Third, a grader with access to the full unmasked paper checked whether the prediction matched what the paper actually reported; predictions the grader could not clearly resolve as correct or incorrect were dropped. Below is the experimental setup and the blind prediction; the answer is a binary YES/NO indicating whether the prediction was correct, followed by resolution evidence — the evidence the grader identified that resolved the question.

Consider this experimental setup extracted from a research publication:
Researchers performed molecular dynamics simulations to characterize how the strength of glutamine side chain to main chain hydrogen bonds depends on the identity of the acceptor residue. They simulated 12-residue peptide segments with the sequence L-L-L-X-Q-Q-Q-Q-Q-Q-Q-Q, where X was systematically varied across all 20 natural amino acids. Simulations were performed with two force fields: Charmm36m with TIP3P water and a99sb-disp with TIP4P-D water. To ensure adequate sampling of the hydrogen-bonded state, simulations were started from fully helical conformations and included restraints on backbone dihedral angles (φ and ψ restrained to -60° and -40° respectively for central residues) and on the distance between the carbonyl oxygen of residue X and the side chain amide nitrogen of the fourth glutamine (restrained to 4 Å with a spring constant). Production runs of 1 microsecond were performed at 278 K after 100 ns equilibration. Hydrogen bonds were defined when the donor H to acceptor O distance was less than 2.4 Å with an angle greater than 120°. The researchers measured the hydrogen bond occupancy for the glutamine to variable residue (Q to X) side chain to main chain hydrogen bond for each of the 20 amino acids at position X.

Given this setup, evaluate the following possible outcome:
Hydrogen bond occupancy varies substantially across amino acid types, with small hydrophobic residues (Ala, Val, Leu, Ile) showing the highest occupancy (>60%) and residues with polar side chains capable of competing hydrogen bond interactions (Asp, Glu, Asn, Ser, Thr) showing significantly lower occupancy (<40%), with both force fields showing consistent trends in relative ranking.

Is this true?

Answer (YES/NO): NO